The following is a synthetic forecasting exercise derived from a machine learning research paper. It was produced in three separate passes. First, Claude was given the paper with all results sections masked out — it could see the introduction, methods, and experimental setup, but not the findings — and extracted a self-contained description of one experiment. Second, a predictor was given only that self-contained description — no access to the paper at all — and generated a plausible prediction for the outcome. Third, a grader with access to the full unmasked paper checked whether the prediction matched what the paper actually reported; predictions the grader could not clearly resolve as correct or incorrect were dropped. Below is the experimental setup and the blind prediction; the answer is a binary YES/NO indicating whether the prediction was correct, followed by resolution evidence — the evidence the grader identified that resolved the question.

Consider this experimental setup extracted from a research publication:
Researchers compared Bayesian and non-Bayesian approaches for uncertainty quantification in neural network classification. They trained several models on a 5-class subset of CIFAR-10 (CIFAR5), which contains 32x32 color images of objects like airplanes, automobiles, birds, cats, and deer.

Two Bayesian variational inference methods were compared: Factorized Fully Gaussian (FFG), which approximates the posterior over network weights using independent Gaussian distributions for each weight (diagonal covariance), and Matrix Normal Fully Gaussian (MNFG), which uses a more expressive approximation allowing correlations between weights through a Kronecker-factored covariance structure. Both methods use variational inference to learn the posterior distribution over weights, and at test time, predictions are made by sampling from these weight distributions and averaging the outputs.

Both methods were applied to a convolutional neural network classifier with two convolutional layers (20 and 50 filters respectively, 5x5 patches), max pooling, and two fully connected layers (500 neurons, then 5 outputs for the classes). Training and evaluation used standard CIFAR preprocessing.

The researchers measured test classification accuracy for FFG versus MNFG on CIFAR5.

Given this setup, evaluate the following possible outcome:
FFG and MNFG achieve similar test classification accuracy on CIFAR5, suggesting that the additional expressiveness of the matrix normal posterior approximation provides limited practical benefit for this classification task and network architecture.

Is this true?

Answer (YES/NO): NO